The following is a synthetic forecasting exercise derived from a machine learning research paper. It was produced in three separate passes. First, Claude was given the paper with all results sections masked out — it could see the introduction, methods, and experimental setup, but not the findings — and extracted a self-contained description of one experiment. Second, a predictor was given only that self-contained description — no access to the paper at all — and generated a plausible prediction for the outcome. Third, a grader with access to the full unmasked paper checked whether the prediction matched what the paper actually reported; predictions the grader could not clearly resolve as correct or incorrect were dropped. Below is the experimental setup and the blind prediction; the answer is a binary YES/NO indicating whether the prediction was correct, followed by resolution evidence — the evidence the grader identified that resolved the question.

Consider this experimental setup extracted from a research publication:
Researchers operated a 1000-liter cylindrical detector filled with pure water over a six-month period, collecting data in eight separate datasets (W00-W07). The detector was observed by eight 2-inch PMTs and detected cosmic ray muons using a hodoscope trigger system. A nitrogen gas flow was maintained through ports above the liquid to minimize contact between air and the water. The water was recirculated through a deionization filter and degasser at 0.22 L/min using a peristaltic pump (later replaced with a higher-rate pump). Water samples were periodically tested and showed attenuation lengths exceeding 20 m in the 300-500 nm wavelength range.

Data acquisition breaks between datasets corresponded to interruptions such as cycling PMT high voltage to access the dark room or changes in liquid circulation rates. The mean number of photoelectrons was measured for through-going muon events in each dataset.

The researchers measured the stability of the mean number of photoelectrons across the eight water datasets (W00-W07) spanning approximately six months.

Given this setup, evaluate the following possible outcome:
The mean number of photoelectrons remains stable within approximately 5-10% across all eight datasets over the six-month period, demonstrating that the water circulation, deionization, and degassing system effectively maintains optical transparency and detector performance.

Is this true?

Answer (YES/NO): YES